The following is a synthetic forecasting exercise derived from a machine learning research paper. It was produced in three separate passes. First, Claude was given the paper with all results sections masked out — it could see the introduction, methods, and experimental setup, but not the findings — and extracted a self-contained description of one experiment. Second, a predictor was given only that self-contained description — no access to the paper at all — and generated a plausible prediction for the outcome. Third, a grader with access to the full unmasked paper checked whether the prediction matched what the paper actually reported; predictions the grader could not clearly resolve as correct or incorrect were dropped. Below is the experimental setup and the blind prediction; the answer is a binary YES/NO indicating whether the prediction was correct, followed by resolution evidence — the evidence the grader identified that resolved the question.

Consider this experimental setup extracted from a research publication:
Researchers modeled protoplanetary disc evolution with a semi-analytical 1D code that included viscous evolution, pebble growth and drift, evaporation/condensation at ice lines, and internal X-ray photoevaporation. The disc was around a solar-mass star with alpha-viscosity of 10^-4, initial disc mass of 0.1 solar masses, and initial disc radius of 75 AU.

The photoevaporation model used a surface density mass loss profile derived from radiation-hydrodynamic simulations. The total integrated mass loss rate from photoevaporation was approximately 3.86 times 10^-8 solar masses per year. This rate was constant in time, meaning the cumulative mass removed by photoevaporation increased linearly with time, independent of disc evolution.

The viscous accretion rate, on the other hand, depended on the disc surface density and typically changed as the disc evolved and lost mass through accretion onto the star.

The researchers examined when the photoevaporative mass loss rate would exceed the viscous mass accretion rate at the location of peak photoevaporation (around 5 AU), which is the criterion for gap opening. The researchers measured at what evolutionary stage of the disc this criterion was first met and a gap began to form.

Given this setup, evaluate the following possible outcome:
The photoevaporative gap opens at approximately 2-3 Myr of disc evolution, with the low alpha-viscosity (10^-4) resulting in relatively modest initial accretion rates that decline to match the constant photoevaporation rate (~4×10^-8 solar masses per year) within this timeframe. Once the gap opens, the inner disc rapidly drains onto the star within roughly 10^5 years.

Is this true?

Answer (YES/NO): NO